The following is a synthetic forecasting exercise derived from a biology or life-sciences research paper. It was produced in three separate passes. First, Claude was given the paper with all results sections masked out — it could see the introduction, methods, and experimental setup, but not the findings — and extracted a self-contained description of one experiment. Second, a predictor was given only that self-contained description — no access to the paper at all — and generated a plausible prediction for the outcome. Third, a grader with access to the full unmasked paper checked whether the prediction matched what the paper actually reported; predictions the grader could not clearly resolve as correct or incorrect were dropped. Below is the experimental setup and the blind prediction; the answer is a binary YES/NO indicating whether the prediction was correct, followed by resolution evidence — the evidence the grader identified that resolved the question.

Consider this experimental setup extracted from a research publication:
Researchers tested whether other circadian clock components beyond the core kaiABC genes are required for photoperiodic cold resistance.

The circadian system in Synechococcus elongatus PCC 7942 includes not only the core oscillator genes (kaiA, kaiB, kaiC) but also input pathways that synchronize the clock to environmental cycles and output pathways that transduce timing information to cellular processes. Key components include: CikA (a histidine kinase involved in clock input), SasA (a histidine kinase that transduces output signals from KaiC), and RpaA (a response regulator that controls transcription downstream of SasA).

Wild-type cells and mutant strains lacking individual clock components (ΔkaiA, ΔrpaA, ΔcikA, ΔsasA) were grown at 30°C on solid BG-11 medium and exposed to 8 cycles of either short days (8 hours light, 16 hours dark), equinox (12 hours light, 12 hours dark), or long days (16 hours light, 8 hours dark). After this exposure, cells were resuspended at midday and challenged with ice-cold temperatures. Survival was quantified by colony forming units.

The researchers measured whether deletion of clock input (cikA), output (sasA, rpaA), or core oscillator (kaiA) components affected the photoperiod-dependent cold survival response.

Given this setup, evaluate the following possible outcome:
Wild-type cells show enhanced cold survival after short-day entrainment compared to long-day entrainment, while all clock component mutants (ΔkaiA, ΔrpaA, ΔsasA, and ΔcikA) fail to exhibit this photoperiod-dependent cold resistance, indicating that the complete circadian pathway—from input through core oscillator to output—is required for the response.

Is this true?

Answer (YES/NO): YES